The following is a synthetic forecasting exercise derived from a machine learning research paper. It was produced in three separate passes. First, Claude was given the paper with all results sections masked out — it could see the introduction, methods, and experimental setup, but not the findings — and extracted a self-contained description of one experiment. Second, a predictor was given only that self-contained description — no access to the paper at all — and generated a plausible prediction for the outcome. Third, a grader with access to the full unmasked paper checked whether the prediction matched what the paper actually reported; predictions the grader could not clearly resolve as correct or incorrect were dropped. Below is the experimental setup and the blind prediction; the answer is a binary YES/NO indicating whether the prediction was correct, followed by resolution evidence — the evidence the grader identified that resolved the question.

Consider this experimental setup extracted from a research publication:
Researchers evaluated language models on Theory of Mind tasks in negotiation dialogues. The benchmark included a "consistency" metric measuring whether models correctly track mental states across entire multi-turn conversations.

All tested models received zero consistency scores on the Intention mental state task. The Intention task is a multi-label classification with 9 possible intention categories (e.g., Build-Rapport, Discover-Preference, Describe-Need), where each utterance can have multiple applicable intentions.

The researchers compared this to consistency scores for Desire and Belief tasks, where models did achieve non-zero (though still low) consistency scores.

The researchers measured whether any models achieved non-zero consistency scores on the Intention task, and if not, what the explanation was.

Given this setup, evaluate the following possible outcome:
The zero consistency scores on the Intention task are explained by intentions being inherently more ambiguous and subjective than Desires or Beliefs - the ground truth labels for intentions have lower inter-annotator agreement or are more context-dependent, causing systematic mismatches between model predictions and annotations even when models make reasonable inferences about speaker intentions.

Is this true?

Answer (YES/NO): NO